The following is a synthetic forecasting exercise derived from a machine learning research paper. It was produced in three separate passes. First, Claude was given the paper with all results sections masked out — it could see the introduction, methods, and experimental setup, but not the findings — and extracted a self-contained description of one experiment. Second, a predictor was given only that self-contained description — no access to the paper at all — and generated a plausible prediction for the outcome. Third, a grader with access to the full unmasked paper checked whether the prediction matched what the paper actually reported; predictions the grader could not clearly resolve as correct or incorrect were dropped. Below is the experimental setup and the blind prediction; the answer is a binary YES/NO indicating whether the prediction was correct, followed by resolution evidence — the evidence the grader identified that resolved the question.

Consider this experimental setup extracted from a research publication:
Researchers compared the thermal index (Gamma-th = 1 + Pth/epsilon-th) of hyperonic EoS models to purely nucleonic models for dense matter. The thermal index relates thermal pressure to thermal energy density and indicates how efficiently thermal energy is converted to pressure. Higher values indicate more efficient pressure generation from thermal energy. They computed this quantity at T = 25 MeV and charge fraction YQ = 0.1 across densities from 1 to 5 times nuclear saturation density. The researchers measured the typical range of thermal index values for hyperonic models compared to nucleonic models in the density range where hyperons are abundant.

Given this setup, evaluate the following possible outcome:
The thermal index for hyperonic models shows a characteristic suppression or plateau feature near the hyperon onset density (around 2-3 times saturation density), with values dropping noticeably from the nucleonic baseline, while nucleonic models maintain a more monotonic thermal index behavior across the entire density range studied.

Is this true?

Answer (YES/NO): YES